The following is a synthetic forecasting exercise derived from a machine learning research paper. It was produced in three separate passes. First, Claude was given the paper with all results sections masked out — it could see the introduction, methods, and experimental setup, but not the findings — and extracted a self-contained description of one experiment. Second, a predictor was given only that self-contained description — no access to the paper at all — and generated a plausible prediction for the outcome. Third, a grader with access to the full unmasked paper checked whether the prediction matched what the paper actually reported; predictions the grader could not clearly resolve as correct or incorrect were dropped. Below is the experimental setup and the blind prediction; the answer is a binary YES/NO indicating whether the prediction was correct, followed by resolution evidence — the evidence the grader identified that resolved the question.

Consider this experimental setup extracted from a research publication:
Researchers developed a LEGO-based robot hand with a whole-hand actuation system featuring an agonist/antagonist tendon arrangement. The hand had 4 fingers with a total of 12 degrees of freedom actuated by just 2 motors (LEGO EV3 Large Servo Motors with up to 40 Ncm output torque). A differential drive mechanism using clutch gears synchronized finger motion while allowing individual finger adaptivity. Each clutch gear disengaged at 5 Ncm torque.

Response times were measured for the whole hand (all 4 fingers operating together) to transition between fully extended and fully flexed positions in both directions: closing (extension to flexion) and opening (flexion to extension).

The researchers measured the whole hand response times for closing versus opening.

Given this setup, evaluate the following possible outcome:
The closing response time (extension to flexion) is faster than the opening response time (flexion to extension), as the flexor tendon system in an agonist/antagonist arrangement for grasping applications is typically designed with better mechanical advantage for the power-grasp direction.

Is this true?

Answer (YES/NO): YES